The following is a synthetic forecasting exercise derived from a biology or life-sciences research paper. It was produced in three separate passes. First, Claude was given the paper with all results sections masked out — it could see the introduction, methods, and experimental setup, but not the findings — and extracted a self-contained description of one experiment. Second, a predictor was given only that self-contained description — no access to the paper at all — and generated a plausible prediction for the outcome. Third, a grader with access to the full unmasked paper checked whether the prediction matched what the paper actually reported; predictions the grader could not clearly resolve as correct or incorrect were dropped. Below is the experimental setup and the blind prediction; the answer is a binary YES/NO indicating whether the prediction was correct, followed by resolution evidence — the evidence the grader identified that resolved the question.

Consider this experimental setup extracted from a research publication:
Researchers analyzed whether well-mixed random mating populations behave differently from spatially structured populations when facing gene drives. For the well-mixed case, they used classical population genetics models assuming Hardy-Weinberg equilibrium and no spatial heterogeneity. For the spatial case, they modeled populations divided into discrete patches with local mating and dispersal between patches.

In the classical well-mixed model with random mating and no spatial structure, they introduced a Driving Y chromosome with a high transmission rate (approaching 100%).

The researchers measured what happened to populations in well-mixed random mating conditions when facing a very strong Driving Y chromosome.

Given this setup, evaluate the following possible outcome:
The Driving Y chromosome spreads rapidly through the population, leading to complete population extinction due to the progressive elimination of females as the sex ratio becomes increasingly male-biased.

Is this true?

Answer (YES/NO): YES